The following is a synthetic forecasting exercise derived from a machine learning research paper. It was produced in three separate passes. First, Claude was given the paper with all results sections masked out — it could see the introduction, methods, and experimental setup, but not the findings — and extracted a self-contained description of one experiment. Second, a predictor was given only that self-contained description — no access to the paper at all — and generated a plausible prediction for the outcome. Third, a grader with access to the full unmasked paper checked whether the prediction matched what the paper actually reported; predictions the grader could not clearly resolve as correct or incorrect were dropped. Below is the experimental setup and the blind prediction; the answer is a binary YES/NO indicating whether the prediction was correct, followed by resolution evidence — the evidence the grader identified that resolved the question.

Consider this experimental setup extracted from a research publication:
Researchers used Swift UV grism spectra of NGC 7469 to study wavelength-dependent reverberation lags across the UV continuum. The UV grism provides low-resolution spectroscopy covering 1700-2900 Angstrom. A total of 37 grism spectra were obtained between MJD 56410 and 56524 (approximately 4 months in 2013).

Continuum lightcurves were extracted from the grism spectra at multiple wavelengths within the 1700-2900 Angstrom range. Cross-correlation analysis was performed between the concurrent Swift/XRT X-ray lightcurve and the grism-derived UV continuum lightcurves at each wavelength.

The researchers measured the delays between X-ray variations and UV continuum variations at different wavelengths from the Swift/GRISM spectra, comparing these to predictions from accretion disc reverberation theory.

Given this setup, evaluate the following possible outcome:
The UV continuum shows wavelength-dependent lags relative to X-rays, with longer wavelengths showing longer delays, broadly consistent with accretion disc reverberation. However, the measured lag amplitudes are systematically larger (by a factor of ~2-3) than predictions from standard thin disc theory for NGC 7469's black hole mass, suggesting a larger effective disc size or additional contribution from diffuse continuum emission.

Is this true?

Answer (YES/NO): YES